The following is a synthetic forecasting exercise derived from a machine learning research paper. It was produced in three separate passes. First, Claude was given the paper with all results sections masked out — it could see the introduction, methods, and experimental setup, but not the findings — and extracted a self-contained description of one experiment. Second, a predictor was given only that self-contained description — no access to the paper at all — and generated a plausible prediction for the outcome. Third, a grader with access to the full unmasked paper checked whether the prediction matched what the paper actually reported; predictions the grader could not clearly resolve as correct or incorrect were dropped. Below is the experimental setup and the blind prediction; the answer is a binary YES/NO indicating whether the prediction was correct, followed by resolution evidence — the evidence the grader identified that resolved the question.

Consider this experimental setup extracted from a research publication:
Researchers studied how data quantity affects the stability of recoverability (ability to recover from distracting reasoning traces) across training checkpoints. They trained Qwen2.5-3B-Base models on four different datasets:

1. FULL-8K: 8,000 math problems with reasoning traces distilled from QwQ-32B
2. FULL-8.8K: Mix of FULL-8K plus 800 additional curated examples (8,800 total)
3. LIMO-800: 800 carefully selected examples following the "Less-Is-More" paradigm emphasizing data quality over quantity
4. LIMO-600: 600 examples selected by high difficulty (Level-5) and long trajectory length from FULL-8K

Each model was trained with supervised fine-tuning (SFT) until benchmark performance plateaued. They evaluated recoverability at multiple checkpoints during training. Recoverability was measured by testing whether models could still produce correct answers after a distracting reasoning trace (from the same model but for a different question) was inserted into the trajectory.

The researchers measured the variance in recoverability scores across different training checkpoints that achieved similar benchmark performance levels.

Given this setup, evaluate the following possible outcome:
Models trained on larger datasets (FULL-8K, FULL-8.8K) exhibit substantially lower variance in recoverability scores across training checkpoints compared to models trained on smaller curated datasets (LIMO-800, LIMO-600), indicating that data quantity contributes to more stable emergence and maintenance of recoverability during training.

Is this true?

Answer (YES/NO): YES